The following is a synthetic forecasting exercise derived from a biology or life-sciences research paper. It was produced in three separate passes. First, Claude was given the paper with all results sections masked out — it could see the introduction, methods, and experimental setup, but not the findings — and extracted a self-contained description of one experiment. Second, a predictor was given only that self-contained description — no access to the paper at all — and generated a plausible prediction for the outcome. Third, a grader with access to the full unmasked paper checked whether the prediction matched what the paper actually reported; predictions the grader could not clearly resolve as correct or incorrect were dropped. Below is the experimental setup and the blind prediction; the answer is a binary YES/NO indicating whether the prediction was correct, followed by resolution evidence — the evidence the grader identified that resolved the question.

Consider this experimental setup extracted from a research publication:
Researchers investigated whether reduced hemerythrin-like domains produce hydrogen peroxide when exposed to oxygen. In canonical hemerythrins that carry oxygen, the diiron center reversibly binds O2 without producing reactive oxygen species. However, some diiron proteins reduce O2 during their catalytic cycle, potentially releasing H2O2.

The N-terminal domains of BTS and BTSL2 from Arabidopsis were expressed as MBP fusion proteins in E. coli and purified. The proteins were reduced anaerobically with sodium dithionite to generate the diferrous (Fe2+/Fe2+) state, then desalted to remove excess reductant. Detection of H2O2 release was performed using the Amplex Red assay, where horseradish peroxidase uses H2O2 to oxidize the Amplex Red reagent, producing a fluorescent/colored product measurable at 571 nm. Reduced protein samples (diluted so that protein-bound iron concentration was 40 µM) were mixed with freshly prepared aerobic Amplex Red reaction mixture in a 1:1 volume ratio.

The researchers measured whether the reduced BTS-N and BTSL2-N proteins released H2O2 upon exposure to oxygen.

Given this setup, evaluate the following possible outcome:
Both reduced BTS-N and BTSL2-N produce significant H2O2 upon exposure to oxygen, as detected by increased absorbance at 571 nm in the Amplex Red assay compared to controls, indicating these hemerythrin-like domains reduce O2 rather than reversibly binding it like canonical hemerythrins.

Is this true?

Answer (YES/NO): YES